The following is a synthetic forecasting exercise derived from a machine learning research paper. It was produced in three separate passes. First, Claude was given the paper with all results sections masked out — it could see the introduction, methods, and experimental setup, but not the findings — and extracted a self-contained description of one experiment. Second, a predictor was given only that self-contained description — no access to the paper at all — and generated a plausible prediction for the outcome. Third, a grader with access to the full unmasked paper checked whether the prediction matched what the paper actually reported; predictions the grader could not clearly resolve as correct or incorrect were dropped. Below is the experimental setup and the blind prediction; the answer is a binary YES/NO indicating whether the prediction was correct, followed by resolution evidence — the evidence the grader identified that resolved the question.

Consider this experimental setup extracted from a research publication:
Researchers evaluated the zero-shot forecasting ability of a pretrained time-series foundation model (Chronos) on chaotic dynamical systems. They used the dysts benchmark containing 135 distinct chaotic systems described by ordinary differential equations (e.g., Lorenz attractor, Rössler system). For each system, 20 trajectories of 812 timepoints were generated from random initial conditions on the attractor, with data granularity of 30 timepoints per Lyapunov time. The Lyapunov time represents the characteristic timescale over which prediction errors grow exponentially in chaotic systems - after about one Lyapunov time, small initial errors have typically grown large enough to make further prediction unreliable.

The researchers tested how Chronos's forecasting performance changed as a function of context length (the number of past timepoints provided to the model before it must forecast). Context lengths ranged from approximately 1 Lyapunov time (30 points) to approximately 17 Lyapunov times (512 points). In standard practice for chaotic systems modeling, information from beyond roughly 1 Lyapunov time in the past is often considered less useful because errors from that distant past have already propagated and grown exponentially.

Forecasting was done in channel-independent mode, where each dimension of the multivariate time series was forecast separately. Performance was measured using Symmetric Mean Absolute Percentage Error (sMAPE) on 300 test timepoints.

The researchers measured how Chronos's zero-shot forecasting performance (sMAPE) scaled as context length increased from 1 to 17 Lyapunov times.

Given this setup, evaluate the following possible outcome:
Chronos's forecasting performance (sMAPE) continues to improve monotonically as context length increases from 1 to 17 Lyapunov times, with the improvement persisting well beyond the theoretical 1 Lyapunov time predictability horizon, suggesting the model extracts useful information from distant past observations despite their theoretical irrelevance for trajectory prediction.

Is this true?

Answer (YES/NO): YES